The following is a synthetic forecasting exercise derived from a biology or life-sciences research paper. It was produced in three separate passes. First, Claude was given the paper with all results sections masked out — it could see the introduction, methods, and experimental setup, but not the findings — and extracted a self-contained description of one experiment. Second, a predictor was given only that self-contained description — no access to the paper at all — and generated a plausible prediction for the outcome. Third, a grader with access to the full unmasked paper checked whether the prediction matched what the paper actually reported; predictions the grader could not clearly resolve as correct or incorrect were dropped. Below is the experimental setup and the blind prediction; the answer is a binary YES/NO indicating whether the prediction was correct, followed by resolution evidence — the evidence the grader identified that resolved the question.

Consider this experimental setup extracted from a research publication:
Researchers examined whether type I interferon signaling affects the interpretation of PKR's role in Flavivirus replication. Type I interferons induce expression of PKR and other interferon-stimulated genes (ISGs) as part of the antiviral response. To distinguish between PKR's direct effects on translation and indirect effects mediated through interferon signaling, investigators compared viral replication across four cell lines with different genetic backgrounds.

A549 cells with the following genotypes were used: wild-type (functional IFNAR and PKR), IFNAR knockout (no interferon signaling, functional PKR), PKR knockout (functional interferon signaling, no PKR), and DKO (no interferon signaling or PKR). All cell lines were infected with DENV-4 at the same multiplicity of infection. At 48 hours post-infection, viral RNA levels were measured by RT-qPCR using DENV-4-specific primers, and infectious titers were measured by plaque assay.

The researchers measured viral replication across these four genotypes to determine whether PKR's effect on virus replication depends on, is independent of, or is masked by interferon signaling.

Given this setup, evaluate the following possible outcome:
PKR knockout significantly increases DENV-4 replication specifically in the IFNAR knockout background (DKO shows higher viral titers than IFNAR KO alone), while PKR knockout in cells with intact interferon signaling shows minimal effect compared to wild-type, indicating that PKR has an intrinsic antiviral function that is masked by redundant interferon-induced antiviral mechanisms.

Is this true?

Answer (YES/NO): NO